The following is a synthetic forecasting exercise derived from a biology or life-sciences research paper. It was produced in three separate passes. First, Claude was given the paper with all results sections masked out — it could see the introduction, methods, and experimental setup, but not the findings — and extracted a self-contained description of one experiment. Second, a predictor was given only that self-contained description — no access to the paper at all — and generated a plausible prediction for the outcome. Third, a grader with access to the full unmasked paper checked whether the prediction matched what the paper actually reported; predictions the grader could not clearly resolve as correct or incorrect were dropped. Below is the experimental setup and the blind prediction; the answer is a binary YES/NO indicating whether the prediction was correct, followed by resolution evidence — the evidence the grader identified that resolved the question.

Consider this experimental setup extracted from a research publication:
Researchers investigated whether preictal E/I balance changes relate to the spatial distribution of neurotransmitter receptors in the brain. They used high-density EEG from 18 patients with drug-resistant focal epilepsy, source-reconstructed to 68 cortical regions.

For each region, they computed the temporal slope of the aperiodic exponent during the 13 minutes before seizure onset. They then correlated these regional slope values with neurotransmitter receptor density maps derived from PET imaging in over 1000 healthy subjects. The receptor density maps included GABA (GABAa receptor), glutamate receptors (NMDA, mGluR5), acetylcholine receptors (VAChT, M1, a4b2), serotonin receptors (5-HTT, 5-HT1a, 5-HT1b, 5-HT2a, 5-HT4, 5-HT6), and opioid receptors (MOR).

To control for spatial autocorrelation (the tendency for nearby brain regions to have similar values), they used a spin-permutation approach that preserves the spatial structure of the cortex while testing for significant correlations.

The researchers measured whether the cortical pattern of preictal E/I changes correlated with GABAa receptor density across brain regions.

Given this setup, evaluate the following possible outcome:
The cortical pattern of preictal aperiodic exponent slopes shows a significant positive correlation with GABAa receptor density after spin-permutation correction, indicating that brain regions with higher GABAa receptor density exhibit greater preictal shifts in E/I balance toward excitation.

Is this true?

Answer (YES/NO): NO